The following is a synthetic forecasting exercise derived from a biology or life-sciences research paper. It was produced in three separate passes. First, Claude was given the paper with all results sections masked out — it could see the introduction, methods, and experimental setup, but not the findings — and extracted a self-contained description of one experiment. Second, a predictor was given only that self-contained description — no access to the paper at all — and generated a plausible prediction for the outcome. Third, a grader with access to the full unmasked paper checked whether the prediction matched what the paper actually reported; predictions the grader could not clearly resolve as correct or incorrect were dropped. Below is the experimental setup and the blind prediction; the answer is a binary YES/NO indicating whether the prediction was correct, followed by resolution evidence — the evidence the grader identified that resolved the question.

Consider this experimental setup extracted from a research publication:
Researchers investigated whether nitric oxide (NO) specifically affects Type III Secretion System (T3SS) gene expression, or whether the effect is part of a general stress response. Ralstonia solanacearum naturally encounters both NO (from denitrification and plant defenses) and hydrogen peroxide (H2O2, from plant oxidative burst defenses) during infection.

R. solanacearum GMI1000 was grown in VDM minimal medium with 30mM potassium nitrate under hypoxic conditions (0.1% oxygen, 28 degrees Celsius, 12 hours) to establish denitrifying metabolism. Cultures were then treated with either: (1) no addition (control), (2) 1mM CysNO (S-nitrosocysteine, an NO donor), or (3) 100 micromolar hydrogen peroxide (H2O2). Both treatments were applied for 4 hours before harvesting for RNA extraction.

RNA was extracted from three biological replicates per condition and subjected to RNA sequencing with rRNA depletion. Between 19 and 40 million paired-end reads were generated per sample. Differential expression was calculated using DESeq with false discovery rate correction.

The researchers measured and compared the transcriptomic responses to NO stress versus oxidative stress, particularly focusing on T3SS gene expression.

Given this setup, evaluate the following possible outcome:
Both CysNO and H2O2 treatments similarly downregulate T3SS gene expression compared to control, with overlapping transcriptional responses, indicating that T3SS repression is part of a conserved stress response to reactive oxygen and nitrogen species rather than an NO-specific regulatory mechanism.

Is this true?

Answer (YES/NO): NO